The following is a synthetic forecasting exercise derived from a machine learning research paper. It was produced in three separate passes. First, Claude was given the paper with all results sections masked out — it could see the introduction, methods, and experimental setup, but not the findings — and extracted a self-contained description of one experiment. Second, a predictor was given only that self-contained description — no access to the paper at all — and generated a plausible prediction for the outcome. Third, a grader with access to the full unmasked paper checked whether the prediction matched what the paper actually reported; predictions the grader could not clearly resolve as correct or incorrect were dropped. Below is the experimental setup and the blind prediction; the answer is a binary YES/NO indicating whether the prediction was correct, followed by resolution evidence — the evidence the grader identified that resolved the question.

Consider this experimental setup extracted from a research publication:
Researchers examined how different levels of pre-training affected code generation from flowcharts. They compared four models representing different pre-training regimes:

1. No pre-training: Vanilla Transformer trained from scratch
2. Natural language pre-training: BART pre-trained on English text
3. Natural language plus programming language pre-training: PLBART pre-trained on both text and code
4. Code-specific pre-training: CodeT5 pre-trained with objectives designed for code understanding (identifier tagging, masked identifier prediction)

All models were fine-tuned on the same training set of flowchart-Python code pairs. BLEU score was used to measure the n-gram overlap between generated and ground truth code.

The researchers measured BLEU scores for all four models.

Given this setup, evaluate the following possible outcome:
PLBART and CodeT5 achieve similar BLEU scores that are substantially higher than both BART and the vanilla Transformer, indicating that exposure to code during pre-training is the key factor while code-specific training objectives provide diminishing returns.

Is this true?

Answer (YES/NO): NO